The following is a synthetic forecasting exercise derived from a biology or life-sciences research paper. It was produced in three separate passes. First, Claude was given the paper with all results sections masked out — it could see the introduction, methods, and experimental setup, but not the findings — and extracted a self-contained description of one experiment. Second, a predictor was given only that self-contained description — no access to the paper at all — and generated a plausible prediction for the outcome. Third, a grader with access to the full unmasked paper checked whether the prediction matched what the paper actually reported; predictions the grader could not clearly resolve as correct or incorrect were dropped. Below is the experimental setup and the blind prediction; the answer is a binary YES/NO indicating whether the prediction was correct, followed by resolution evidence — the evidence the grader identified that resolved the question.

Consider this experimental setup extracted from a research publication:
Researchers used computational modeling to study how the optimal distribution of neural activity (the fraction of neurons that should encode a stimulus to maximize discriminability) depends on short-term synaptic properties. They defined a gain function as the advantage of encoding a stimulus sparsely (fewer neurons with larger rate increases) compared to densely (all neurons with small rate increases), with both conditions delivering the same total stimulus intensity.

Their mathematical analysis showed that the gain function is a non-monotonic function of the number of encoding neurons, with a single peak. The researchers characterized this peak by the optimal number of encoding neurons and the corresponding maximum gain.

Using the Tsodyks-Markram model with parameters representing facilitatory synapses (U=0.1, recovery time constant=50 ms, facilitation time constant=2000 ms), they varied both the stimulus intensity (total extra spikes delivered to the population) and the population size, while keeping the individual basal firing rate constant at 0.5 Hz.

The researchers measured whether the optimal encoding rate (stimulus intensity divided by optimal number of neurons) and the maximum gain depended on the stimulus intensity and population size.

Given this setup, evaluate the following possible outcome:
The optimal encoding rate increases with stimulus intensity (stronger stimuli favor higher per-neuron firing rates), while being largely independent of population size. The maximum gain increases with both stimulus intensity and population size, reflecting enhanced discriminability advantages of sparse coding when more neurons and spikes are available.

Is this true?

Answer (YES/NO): NO